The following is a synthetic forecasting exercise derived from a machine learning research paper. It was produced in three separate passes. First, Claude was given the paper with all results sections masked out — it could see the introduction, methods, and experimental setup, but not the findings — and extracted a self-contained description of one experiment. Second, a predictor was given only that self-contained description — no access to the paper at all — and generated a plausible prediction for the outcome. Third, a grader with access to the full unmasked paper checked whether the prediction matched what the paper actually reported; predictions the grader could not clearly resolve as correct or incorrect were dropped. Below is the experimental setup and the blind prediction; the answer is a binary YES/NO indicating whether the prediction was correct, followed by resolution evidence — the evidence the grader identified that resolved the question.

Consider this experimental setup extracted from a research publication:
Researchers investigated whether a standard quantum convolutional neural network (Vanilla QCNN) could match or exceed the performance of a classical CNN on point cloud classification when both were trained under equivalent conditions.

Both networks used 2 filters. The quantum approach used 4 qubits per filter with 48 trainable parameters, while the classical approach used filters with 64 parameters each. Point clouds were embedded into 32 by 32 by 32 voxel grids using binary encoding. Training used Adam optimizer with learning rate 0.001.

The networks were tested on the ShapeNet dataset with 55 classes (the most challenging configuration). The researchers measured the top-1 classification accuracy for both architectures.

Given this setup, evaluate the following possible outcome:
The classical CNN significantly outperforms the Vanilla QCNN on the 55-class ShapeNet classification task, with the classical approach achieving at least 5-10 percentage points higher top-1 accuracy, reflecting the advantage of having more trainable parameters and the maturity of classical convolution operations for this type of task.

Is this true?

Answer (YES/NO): NO